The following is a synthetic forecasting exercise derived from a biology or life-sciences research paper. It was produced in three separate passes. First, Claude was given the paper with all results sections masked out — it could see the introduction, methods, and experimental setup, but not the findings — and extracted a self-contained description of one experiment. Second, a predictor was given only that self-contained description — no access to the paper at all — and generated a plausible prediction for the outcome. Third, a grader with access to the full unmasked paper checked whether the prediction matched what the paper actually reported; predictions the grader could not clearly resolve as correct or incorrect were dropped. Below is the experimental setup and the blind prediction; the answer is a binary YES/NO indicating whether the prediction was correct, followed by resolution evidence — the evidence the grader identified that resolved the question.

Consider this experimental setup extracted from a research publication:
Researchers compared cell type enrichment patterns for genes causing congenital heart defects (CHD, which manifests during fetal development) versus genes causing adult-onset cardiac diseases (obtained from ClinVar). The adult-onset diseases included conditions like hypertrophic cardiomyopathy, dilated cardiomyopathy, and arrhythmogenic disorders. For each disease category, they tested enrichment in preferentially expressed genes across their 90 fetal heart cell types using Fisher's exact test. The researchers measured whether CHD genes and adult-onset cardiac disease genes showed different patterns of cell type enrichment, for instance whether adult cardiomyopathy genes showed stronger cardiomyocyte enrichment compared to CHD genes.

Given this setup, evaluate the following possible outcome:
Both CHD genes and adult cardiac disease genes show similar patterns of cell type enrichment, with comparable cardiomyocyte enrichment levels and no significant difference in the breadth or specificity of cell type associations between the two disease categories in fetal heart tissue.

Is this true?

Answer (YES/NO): NO